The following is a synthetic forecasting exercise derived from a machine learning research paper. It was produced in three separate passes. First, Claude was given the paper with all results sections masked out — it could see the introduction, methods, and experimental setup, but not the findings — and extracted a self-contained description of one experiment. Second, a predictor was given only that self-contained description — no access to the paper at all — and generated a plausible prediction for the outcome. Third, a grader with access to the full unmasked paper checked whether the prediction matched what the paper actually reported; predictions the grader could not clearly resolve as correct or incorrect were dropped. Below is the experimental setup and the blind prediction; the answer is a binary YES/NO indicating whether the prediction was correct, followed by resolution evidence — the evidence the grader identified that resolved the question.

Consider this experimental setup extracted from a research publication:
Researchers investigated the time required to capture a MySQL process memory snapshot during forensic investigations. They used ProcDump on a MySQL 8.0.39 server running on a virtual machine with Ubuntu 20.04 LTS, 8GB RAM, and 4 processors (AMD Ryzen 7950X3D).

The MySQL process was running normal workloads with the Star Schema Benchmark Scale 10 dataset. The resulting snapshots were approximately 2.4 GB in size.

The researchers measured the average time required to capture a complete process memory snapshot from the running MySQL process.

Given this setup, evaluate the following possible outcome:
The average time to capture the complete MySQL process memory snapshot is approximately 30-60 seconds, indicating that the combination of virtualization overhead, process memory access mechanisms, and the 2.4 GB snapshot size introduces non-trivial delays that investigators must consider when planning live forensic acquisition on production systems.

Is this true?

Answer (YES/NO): NO